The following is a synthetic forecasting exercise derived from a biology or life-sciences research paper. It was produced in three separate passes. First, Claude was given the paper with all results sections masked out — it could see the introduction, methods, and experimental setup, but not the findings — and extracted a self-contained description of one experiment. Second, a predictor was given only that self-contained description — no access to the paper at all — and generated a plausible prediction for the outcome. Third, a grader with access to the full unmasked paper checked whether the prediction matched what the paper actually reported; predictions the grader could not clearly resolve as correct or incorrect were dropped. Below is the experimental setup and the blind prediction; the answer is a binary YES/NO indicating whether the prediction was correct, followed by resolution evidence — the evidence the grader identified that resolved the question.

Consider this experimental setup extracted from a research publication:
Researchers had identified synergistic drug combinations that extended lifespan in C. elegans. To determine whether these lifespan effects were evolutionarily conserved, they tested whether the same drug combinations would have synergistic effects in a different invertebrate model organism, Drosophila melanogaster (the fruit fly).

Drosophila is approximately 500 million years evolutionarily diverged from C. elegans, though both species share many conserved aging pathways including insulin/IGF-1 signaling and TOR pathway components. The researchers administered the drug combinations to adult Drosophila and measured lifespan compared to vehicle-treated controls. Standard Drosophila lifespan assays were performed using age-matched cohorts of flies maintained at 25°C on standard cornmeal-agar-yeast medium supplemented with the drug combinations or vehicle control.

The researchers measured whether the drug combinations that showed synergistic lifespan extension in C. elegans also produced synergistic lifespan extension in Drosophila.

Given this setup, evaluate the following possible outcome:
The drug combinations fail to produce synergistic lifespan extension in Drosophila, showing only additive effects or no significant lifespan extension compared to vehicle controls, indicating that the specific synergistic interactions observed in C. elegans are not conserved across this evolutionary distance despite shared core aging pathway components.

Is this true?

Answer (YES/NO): NO